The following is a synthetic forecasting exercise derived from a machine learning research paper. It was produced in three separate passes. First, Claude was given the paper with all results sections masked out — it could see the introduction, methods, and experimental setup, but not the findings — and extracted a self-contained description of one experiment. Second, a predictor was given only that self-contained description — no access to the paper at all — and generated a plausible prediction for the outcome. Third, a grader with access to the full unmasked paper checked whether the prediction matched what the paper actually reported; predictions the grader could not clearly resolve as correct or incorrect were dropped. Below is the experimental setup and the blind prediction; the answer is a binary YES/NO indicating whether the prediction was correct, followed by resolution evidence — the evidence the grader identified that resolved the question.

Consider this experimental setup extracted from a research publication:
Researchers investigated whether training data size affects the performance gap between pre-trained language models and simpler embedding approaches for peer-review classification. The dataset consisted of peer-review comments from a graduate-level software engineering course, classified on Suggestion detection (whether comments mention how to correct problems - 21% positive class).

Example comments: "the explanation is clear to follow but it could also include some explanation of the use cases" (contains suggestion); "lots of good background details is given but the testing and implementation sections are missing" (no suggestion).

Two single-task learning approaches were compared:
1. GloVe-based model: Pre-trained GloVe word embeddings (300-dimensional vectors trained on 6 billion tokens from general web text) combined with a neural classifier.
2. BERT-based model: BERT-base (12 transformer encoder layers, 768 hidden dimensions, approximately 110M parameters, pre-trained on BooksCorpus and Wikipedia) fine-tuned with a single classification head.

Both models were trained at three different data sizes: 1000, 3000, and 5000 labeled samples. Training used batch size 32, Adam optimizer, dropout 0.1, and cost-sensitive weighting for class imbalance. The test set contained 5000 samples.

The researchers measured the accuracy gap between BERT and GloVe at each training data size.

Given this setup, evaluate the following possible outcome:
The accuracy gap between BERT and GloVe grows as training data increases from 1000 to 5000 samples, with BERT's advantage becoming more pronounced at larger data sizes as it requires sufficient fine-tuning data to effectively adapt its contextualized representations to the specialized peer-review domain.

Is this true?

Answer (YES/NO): NO